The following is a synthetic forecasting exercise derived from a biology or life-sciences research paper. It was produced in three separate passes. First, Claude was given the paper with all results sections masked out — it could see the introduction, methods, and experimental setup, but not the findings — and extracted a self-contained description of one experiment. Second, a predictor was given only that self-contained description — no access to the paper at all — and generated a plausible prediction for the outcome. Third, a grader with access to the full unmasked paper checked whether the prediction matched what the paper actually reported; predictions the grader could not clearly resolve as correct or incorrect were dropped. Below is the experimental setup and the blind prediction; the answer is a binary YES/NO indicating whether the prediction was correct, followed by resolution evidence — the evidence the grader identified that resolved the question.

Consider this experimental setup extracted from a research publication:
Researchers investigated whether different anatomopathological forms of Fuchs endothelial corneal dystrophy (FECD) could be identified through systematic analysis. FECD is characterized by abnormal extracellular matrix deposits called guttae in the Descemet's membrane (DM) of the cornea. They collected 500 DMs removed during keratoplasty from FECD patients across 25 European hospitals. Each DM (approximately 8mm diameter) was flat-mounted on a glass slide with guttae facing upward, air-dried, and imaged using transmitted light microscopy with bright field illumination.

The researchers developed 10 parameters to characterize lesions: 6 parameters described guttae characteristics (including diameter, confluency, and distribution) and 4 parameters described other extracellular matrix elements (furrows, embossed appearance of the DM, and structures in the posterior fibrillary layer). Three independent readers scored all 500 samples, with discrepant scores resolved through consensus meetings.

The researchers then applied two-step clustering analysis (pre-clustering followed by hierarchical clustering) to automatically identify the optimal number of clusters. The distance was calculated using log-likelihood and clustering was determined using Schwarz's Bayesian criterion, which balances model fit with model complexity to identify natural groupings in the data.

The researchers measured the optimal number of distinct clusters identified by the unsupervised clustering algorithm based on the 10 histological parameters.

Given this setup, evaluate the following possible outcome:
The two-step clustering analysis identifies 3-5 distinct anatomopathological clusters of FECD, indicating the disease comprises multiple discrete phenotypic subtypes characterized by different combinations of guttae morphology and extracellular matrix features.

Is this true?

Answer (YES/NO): YES